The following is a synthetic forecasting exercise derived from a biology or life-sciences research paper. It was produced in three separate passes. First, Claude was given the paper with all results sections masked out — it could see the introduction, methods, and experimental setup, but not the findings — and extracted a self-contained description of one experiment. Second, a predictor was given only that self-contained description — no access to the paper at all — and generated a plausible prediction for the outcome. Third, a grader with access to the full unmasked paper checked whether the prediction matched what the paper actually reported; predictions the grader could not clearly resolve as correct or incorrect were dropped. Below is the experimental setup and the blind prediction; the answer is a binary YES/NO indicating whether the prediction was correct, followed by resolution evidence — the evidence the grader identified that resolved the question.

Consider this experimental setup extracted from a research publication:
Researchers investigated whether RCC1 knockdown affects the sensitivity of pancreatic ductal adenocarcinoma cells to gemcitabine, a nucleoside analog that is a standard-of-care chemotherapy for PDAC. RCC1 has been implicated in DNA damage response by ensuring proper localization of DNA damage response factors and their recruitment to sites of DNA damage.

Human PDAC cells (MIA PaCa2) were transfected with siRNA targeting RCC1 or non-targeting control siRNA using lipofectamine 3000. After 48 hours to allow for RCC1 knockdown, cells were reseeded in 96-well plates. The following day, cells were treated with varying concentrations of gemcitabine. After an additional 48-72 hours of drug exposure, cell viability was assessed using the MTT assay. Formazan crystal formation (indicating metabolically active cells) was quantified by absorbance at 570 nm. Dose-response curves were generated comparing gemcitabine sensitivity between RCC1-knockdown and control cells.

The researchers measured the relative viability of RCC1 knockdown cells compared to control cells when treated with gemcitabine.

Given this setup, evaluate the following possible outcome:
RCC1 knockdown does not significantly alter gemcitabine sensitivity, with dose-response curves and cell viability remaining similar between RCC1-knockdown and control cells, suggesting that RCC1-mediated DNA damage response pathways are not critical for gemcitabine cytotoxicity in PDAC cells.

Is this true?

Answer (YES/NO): NO